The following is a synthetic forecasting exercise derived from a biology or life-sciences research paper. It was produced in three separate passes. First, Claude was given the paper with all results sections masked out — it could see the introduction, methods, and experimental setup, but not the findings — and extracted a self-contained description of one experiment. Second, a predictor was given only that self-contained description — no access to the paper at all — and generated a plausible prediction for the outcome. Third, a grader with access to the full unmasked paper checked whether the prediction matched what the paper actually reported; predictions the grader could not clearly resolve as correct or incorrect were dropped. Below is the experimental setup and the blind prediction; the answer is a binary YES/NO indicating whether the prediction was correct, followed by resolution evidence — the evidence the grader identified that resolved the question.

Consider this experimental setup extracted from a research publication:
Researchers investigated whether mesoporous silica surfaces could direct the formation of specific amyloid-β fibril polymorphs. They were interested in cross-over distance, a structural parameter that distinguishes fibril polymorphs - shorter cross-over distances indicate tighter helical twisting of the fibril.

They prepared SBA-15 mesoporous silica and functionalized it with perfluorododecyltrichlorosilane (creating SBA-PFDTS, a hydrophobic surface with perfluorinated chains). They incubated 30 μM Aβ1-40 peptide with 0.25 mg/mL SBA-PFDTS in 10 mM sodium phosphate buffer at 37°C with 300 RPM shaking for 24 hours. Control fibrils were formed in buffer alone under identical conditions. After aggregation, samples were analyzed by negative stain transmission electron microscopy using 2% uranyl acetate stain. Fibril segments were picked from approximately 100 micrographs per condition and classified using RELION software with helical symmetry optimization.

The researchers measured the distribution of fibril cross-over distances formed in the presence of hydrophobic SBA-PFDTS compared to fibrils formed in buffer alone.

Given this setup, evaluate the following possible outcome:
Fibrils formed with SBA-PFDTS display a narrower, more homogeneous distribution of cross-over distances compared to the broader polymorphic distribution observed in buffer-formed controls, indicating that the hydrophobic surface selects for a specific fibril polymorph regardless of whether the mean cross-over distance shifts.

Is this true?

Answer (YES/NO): NO